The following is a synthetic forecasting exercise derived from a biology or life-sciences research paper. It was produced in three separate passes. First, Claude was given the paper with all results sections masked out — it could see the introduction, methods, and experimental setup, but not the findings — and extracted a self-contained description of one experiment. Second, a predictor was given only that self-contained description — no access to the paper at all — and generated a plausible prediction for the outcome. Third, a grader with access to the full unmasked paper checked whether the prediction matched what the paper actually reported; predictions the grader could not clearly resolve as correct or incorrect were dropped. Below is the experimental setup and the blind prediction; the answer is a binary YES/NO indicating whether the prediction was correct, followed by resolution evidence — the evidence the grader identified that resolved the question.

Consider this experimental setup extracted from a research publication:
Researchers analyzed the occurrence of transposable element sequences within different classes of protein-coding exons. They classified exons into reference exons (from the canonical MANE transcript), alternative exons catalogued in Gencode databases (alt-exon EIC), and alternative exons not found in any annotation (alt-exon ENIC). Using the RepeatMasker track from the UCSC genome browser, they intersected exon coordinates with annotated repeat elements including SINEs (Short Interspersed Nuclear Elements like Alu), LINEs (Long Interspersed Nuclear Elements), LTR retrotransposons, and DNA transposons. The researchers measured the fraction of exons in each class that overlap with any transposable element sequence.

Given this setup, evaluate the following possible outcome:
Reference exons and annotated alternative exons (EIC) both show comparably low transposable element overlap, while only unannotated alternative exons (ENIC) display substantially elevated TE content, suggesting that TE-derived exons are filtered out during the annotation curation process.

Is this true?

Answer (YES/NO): NO